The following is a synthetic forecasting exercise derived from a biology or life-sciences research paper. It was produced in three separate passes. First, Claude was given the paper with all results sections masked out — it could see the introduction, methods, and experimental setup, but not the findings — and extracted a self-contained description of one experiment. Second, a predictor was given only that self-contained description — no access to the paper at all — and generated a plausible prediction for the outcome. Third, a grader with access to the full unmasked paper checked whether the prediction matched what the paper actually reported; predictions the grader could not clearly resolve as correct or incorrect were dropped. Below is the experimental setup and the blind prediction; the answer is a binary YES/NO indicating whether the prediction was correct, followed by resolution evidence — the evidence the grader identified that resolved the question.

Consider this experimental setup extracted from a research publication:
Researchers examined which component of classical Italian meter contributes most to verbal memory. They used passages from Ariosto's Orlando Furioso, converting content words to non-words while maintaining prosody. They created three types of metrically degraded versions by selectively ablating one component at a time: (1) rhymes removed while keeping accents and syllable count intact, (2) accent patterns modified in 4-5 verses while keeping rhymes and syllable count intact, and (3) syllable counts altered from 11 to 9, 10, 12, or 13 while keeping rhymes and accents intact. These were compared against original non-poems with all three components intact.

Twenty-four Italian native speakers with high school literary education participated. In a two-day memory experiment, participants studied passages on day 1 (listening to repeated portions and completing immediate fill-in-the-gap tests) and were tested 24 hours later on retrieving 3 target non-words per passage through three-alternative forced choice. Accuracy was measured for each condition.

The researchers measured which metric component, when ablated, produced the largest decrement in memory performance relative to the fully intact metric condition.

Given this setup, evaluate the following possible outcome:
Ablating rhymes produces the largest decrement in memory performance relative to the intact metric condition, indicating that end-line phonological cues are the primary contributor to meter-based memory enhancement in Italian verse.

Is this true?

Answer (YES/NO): YES